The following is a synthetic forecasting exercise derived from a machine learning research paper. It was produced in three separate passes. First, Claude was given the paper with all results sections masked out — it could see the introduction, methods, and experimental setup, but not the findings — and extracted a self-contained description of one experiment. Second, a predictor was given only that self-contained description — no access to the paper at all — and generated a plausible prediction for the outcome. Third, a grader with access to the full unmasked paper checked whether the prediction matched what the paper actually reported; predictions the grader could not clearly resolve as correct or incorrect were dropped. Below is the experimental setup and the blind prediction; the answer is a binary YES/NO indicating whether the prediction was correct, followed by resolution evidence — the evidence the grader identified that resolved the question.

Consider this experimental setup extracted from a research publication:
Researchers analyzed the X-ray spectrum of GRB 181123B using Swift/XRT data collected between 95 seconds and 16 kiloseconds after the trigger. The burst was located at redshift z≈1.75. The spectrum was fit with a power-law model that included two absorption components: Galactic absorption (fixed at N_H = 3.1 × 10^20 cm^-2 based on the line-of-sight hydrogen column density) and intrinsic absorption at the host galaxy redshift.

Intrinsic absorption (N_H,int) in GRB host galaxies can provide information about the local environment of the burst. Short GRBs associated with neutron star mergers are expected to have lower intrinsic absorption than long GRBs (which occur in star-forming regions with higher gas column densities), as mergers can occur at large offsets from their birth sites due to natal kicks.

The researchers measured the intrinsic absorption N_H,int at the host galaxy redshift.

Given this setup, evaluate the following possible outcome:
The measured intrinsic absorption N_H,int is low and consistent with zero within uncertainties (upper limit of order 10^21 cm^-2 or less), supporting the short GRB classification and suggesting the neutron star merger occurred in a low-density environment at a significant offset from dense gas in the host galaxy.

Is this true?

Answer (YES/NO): YES